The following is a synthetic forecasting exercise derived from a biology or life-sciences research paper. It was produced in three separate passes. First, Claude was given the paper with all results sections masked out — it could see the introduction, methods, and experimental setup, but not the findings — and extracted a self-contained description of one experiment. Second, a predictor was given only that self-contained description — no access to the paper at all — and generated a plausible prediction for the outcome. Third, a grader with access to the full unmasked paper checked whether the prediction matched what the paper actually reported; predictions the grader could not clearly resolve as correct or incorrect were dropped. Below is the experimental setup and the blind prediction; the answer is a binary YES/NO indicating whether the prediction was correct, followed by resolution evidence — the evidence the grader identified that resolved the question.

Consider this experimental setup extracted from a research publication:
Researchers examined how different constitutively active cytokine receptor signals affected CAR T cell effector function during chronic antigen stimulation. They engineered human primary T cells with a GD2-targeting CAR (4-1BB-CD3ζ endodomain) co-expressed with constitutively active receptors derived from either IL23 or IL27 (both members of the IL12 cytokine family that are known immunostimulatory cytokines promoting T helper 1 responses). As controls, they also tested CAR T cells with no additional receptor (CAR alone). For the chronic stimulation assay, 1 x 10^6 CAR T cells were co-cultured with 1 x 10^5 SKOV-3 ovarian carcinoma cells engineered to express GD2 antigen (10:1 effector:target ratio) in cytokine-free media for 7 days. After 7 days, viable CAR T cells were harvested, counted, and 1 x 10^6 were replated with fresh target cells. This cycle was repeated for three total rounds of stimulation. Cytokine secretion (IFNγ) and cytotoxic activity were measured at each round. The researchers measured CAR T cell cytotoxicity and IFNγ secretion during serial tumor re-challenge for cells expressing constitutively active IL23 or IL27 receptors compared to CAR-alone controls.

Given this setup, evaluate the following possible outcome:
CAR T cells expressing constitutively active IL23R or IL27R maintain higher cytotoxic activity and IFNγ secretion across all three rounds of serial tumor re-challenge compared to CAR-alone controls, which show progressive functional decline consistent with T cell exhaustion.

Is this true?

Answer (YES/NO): NO